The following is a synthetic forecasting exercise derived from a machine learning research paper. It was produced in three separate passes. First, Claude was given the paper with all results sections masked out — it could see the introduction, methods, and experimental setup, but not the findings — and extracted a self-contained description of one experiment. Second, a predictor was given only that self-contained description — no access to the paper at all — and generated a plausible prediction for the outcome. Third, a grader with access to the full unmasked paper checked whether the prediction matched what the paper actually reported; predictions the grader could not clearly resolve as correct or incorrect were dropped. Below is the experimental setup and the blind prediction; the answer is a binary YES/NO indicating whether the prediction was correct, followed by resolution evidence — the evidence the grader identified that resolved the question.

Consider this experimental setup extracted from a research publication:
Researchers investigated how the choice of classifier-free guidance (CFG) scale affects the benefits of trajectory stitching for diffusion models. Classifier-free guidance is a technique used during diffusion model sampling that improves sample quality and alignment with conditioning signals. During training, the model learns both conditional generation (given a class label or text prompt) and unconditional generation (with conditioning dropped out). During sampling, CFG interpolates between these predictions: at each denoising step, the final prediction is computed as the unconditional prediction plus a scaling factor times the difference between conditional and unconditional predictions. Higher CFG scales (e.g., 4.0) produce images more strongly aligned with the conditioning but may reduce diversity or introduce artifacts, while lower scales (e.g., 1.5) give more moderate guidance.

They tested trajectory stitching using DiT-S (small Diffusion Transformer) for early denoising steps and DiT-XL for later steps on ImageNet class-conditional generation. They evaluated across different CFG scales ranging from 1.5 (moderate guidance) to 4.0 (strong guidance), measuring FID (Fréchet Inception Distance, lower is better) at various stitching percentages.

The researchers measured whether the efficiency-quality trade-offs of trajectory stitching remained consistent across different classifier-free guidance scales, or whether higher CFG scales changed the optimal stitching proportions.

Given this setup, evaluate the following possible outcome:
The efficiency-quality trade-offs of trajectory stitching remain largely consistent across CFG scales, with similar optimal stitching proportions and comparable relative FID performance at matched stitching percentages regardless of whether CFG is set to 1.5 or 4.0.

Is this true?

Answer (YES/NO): YES